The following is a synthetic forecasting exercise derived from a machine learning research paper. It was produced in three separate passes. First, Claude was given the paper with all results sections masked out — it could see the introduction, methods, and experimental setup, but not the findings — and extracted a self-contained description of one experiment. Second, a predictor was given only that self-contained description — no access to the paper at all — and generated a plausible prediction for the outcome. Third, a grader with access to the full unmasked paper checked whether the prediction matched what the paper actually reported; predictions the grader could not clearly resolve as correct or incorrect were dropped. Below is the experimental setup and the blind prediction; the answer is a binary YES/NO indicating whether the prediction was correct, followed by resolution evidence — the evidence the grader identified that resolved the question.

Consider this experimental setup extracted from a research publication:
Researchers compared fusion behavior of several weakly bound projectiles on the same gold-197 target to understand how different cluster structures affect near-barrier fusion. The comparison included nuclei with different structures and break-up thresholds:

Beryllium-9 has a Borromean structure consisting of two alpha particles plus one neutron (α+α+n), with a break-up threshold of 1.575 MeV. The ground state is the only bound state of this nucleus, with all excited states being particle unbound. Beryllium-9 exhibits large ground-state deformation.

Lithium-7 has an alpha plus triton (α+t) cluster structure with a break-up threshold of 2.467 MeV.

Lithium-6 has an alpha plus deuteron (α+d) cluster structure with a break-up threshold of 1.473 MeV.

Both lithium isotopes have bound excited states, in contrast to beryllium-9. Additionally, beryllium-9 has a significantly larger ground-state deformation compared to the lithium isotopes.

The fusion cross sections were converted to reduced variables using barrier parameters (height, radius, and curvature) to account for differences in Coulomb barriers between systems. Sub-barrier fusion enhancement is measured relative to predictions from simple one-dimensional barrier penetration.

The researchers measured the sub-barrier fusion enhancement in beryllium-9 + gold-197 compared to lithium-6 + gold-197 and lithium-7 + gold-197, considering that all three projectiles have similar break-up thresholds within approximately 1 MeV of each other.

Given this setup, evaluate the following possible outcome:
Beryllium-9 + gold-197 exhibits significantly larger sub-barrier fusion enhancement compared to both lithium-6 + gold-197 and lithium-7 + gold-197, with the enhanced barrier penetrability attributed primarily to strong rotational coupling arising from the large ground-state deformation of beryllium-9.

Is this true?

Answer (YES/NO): YES